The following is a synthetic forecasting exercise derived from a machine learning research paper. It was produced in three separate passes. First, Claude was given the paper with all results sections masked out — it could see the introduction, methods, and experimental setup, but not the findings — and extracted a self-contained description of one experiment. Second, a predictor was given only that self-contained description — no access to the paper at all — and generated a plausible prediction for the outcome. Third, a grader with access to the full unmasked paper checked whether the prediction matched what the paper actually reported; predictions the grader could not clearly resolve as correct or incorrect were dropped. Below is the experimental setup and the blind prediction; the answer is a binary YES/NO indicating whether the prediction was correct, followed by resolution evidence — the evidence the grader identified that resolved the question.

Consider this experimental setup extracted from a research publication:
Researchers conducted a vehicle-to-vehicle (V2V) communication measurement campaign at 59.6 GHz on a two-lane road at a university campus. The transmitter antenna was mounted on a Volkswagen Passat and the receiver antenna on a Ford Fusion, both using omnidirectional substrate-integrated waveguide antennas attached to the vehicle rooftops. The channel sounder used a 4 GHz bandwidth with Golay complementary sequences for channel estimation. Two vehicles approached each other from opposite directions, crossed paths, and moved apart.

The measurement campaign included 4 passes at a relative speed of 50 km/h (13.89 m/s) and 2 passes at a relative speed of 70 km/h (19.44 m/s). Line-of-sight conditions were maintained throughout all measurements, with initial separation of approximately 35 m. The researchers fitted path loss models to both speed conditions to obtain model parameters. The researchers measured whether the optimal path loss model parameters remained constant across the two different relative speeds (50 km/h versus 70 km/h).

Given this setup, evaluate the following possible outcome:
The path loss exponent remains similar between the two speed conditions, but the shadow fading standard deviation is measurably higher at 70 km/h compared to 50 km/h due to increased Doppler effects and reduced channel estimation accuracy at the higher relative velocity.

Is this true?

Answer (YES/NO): NO